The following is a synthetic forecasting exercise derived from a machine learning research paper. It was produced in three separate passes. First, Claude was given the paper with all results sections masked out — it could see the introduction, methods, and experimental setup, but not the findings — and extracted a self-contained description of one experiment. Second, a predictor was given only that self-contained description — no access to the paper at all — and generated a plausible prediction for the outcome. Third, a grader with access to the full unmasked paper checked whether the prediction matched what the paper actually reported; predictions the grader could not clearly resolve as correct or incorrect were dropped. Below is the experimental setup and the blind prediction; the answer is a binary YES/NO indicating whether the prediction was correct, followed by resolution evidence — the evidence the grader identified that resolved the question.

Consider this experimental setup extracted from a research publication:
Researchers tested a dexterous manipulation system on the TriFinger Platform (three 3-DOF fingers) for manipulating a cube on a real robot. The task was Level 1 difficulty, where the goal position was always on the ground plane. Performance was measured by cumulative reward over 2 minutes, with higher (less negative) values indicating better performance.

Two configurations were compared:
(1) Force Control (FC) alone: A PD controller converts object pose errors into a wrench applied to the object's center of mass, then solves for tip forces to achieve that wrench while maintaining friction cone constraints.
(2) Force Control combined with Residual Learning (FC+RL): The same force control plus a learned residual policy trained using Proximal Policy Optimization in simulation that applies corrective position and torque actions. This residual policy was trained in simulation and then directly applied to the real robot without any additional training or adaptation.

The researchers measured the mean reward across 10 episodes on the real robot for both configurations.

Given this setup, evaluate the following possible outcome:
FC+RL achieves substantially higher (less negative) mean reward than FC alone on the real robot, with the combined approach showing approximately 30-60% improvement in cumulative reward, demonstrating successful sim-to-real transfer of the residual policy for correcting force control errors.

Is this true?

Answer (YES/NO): NO